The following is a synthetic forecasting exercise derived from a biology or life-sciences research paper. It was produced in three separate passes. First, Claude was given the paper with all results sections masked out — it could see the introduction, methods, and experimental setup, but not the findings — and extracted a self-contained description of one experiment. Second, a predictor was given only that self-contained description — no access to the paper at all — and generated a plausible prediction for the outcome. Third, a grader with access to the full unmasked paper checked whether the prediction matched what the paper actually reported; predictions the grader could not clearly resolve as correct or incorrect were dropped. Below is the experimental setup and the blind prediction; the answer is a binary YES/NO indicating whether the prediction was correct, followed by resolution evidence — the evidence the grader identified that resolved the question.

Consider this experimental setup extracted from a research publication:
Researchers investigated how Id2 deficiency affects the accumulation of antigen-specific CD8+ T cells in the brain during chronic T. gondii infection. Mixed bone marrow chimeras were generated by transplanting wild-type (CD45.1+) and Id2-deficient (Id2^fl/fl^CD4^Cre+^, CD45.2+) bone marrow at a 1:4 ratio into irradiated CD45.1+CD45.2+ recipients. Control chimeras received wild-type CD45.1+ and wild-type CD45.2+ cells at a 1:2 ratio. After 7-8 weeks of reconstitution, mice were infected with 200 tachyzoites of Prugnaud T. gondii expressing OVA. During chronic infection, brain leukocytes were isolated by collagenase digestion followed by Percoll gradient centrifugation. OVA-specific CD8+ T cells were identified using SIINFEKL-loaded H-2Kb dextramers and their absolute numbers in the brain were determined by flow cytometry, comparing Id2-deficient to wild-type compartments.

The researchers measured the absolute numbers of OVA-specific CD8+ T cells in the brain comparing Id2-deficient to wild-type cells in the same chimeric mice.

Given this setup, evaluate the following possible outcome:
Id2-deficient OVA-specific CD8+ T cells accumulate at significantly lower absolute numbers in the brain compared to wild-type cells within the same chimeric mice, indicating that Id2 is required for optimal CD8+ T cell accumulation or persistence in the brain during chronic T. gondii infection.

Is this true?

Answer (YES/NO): YES